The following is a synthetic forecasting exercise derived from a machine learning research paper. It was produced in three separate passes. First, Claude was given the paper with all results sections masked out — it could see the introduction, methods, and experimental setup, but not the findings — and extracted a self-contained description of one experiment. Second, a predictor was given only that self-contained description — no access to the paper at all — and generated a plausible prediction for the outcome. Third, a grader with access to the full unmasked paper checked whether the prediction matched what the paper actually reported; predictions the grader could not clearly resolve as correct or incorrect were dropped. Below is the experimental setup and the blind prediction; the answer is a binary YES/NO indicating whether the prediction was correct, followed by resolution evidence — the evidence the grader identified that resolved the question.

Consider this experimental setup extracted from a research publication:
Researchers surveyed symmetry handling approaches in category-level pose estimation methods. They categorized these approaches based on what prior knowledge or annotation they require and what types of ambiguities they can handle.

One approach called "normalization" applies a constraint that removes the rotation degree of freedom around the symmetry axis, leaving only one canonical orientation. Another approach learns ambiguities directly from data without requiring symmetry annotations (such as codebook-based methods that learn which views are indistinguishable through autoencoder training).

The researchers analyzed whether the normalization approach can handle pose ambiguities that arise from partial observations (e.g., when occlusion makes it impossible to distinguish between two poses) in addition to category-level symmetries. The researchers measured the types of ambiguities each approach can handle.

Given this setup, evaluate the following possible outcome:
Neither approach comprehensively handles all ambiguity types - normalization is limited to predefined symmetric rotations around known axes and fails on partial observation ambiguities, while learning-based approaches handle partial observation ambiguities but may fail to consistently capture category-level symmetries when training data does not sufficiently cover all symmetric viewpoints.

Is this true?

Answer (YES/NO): NO